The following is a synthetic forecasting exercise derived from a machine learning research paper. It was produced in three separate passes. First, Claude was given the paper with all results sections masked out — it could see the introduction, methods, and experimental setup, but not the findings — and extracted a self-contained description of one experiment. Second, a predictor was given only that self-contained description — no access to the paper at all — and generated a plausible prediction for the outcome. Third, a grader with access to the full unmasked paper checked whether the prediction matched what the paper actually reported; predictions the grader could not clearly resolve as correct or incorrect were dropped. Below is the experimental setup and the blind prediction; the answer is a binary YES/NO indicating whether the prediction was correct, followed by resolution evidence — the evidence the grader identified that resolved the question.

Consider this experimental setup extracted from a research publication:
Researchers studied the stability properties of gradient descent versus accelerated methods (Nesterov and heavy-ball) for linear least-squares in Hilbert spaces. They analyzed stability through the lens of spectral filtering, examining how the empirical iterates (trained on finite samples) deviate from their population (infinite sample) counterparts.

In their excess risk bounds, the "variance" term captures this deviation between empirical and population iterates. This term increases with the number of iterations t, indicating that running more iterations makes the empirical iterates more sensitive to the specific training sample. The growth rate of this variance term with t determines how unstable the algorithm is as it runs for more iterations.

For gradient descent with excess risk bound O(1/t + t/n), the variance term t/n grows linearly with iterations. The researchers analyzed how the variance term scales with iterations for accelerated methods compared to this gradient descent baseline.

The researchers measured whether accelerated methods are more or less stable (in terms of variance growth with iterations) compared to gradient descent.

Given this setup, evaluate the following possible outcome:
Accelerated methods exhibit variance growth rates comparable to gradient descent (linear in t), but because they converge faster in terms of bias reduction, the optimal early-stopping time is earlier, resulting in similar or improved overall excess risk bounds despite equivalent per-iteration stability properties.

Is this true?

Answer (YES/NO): NO